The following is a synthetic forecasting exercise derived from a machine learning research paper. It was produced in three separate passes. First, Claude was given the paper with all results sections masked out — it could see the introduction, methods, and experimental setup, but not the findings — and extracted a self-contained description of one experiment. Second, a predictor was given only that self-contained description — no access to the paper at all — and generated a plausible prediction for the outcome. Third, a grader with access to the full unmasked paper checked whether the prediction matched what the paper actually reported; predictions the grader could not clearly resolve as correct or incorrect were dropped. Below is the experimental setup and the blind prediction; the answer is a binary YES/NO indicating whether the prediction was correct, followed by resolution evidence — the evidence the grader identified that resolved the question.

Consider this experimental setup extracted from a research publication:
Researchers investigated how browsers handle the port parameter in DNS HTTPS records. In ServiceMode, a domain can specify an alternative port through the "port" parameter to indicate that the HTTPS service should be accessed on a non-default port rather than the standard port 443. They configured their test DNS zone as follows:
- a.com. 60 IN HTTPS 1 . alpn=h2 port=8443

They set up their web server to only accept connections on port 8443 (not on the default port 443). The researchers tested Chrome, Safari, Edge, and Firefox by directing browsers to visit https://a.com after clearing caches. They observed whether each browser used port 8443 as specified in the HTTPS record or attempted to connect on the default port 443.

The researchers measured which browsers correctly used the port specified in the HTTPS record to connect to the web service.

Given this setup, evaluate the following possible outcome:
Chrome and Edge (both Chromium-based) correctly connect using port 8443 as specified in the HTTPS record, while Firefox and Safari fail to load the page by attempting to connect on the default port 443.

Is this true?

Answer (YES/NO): NO